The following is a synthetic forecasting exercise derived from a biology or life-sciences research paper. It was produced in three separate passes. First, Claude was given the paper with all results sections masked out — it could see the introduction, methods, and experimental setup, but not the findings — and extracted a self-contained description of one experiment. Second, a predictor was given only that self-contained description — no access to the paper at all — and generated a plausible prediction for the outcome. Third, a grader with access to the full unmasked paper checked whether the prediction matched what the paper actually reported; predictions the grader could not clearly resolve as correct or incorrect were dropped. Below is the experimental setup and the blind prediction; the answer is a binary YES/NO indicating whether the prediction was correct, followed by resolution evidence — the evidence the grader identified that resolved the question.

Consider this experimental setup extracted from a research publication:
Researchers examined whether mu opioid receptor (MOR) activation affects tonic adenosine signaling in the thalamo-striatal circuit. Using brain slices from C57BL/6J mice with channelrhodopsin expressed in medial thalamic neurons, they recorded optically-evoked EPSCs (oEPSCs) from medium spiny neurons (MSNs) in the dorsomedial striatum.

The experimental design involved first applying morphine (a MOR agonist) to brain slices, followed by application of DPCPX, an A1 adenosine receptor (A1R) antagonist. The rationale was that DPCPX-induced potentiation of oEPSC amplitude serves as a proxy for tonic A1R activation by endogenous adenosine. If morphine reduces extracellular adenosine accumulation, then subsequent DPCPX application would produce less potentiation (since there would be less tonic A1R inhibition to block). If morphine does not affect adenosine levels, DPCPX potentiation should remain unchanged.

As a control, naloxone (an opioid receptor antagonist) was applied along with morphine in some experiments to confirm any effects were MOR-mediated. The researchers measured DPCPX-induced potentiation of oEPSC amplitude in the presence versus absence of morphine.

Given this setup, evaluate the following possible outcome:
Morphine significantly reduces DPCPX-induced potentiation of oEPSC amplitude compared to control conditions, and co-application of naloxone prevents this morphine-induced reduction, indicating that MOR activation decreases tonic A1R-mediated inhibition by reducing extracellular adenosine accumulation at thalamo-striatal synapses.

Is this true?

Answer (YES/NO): YES